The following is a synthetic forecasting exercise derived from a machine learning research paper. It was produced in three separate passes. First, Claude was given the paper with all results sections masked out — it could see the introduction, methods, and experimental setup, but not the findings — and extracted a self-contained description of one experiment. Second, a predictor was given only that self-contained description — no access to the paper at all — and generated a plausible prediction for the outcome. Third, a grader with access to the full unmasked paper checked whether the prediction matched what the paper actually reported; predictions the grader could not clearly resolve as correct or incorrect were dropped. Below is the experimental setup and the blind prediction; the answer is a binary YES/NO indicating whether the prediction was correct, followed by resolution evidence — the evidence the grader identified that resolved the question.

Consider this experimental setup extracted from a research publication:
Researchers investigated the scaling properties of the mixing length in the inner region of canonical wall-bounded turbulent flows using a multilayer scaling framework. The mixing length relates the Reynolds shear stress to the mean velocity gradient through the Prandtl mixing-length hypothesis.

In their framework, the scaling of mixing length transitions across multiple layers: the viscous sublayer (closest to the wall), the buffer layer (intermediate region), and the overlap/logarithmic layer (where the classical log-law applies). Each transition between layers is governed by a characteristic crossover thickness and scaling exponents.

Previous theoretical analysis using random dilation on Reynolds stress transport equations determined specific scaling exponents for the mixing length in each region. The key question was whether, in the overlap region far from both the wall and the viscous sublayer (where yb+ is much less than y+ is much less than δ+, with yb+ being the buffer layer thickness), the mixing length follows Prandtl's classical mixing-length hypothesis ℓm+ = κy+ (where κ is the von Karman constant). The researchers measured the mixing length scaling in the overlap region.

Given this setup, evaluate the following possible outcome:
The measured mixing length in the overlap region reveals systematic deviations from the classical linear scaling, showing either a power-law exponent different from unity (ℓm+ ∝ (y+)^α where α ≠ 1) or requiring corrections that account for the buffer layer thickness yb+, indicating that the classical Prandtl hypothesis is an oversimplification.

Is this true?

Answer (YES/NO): NO